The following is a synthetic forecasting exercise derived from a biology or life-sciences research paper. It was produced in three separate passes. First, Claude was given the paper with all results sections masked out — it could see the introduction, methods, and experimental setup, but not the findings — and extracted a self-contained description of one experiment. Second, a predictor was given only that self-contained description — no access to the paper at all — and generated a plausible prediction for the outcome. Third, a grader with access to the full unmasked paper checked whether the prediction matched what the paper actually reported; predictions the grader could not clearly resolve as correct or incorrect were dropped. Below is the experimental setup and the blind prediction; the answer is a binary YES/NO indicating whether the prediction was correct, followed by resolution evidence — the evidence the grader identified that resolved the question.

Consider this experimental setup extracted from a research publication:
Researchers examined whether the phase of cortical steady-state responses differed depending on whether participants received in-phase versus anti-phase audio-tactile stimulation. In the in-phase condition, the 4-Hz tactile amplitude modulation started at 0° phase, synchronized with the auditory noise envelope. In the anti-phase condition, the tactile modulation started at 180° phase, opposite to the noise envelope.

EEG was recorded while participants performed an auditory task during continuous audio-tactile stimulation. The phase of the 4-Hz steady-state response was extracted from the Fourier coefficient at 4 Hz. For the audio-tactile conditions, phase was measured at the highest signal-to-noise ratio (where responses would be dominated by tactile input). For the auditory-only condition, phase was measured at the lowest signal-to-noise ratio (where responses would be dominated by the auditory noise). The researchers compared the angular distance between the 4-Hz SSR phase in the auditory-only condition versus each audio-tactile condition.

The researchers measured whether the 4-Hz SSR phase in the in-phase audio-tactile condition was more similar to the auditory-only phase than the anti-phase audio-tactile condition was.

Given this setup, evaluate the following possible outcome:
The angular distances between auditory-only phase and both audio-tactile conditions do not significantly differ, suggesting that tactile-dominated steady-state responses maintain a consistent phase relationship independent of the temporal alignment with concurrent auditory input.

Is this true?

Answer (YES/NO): NO